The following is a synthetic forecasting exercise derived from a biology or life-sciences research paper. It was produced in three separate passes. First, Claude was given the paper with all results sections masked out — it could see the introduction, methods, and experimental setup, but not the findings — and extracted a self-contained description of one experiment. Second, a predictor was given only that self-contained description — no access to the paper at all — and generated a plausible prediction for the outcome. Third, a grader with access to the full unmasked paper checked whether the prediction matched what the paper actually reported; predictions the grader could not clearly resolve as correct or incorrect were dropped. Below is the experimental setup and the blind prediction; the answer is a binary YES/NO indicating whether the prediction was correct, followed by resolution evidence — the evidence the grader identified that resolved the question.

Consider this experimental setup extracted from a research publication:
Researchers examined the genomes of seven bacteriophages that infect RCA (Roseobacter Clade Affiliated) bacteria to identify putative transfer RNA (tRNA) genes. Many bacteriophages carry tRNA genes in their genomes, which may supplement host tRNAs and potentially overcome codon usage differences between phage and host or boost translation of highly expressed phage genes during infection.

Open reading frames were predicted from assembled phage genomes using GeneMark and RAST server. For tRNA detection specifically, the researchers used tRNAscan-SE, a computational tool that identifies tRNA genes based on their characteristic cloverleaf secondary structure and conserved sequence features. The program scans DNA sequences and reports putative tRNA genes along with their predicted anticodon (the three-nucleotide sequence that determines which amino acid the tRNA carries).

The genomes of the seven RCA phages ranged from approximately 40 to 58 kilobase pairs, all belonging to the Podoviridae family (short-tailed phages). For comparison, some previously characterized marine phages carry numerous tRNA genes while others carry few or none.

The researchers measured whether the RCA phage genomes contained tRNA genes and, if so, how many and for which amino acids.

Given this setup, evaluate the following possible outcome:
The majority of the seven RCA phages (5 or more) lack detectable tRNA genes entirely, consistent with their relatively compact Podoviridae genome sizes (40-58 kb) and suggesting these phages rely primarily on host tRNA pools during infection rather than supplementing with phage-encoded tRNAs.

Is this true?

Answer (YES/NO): YES